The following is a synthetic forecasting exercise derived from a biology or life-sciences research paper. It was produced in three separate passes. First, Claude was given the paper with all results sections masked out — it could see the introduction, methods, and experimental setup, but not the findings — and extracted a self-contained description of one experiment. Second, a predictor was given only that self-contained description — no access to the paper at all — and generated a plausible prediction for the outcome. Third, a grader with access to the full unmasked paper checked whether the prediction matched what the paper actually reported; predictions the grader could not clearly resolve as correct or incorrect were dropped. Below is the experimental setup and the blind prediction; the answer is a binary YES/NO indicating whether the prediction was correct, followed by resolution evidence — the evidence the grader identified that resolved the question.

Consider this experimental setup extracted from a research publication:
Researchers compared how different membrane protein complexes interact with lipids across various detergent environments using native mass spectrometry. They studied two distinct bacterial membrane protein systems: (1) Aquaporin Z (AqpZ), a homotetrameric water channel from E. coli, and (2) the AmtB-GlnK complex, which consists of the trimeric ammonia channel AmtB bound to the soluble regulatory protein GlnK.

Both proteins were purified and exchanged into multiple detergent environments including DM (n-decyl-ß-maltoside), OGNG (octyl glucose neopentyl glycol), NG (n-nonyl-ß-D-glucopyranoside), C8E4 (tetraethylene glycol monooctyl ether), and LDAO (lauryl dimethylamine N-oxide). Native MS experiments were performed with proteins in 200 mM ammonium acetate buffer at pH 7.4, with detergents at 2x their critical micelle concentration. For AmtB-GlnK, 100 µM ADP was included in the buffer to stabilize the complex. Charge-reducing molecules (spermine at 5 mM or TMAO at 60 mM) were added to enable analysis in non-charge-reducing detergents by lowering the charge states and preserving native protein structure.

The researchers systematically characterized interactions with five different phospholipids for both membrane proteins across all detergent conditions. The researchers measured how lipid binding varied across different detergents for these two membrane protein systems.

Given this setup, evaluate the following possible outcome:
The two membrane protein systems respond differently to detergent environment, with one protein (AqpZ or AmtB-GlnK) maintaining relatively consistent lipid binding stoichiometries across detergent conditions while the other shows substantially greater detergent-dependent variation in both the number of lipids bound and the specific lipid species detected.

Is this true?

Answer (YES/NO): YES